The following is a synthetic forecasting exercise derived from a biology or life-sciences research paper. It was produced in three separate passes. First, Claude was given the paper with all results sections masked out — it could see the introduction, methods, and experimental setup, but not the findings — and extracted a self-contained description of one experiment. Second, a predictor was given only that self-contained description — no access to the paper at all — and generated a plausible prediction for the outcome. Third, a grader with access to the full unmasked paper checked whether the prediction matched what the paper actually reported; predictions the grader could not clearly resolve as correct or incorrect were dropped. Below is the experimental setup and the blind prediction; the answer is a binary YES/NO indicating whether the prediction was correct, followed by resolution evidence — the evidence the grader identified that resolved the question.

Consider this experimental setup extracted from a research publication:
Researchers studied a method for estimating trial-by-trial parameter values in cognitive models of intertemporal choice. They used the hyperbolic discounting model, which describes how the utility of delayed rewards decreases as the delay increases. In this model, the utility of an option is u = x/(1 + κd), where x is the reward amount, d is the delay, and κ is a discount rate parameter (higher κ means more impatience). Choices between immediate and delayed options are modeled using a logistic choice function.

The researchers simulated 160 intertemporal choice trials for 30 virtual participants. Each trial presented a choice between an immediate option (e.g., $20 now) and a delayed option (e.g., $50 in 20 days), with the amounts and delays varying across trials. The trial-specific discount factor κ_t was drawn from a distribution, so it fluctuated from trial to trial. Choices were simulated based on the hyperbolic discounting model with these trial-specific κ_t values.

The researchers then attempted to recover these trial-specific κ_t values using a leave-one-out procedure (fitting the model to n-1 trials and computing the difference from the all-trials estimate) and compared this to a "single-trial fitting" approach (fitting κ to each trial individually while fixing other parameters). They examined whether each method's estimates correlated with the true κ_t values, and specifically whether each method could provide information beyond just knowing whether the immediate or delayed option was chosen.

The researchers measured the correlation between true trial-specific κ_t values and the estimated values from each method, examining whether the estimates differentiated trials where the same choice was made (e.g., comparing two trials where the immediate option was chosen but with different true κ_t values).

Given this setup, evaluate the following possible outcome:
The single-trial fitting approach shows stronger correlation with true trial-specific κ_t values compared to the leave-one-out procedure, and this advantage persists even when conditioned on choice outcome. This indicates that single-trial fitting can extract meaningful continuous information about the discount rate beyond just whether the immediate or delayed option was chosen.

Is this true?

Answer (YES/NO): NO